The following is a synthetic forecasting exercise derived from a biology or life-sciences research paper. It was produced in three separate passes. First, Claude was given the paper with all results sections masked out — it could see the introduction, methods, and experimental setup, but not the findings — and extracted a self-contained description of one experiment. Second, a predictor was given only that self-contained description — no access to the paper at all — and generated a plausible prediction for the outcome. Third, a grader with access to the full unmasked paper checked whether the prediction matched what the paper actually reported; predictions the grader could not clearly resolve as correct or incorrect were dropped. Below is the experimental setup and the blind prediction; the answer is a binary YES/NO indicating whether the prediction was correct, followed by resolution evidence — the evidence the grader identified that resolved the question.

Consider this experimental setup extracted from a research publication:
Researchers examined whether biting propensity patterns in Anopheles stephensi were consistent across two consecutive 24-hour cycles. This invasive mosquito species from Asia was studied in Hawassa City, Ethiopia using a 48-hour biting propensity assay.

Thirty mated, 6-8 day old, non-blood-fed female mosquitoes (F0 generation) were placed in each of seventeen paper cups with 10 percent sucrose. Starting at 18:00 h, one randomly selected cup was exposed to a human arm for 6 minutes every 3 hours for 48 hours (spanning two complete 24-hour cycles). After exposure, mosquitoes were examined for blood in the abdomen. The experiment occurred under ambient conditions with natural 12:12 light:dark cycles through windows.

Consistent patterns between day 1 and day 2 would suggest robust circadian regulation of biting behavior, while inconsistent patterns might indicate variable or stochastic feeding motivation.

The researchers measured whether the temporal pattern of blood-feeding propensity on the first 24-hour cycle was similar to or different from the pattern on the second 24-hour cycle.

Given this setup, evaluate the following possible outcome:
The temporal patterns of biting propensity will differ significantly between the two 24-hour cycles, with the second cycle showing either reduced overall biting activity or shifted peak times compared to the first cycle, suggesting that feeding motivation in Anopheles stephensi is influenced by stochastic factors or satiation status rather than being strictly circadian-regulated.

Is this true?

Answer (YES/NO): NO